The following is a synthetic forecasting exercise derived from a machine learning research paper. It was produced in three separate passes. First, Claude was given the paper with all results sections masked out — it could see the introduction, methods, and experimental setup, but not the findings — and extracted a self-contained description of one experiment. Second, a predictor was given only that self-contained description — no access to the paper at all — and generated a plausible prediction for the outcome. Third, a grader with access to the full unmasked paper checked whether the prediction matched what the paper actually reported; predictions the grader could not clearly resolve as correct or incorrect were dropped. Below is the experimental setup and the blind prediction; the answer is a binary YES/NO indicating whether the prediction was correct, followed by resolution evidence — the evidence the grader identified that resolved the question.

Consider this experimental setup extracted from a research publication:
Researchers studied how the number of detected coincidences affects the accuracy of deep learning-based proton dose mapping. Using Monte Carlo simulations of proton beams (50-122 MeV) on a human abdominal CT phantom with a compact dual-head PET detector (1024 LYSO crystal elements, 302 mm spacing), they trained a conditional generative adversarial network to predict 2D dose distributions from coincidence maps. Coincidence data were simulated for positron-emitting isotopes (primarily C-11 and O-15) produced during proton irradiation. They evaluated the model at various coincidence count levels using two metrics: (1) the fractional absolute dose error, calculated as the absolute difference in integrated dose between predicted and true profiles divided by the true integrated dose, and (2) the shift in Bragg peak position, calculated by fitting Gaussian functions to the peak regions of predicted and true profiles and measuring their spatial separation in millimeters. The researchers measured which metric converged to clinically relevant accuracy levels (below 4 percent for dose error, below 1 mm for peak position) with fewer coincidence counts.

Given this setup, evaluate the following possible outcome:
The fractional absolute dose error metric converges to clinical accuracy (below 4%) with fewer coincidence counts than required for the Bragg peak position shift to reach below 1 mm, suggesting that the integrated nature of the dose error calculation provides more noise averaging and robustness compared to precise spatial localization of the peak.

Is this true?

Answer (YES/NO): NO